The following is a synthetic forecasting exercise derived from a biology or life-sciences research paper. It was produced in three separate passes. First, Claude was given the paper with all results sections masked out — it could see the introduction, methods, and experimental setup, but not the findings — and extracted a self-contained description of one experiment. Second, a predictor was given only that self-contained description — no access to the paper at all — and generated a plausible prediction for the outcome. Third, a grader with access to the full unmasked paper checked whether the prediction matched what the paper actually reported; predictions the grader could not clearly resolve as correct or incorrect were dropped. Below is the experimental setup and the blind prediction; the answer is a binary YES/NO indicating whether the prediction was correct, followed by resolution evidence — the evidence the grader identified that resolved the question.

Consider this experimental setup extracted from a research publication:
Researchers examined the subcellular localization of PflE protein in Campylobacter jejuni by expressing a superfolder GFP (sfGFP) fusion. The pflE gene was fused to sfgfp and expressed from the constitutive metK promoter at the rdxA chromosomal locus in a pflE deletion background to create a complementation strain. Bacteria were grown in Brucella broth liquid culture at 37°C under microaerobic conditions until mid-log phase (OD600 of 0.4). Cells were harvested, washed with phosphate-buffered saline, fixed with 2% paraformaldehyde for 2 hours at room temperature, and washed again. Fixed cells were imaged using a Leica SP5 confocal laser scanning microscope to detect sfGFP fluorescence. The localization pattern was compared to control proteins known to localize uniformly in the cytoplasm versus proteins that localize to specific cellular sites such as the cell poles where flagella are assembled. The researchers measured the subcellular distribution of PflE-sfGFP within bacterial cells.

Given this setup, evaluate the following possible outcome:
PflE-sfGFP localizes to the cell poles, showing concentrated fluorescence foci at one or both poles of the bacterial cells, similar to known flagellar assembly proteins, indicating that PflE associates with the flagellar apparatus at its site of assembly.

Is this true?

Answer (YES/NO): NO